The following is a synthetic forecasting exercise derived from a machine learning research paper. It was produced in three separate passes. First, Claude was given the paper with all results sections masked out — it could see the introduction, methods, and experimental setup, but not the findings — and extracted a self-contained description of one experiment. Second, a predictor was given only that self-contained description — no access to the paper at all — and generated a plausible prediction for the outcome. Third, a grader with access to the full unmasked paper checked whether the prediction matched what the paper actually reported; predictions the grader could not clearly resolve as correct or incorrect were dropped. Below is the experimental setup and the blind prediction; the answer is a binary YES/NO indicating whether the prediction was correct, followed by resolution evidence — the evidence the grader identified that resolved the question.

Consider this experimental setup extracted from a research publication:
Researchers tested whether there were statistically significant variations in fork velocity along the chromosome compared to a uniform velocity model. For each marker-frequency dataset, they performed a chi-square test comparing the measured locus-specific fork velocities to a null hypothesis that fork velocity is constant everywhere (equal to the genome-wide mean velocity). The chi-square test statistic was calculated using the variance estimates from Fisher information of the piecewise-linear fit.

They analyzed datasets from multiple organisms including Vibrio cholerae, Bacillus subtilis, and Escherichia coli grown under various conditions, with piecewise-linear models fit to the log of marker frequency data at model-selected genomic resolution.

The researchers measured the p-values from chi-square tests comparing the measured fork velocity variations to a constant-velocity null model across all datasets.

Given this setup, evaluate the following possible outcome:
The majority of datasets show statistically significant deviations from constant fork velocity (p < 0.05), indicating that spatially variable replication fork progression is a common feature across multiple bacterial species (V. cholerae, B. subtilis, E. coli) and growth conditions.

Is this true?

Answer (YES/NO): YES